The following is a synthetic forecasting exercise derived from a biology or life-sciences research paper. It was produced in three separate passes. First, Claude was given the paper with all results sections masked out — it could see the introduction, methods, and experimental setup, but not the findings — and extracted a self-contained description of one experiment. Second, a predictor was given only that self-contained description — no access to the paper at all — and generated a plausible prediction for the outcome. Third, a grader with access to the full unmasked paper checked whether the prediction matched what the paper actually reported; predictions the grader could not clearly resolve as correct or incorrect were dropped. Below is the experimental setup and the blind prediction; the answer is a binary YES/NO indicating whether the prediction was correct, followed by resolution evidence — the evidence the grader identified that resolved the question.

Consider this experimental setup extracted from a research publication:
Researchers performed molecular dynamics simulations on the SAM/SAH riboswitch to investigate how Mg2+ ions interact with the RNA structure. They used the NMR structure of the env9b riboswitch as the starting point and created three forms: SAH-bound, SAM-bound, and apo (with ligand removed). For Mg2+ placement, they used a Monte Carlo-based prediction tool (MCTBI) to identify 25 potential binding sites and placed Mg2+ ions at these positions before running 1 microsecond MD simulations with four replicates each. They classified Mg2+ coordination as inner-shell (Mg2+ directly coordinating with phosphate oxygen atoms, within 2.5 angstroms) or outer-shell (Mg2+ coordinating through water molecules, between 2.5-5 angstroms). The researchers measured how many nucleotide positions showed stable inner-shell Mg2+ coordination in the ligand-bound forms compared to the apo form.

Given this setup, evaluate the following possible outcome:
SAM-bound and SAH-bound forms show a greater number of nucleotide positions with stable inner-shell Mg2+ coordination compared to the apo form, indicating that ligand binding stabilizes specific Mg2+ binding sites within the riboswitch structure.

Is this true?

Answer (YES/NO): NO